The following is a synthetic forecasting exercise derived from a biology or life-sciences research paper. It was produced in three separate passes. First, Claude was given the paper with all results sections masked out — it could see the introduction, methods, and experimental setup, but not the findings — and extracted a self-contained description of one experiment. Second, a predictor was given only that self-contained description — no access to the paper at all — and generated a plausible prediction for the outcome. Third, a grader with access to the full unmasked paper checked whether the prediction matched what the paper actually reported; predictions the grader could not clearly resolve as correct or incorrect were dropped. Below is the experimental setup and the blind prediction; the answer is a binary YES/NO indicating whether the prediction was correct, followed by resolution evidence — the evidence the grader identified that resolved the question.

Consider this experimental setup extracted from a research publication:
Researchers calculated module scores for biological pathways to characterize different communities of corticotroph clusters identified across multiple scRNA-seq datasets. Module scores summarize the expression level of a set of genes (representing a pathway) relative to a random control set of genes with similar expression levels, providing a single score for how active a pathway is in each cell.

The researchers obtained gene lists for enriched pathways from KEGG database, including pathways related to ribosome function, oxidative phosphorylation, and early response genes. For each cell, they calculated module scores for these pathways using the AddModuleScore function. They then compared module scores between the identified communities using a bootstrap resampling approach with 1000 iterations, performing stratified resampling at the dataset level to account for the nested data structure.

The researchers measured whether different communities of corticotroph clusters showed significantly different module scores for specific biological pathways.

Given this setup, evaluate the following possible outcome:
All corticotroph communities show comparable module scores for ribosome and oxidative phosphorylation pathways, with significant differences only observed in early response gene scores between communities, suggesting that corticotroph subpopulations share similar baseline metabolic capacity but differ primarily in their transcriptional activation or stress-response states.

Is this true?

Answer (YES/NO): NO